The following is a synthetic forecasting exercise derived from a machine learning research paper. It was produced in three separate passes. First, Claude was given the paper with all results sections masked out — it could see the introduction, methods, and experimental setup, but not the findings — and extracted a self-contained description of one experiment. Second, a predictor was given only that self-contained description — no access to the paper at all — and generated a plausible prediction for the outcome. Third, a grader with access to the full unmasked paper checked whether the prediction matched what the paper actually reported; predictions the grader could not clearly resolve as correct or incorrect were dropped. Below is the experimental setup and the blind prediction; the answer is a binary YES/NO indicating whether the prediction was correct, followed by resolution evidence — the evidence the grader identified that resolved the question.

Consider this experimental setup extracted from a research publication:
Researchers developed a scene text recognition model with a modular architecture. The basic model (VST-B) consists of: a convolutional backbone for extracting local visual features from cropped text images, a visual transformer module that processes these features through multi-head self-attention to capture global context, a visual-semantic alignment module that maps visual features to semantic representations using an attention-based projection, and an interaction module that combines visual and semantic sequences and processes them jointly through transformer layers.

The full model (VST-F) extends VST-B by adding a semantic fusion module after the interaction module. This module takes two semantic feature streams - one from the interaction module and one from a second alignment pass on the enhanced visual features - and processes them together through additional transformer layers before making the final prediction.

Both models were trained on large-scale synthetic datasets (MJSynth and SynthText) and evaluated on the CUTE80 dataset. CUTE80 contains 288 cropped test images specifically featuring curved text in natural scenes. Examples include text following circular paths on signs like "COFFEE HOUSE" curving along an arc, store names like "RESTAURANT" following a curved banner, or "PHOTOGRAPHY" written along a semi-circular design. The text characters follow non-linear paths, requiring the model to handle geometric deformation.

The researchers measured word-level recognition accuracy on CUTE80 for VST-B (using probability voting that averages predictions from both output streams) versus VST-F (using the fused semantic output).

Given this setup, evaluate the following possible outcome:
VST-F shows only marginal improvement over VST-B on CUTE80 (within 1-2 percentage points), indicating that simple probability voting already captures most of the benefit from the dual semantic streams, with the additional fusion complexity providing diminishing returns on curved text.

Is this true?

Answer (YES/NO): NO